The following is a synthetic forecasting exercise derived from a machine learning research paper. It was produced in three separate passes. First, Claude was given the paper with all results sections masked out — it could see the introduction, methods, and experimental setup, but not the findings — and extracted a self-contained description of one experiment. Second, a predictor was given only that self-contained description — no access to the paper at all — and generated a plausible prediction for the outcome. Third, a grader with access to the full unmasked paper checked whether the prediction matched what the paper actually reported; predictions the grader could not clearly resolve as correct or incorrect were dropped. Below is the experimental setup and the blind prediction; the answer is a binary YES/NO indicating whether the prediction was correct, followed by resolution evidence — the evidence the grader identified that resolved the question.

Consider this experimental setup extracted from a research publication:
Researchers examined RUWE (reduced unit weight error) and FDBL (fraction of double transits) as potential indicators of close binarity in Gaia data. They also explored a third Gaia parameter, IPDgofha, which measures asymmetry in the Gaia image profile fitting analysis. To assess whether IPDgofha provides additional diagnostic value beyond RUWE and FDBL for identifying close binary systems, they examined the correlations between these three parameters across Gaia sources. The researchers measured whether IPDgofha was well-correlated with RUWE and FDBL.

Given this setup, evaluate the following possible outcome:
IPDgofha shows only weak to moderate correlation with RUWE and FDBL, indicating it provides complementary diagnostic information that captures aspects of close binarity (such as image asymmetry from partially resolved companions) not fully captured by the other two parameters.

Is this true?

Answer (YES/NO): NO